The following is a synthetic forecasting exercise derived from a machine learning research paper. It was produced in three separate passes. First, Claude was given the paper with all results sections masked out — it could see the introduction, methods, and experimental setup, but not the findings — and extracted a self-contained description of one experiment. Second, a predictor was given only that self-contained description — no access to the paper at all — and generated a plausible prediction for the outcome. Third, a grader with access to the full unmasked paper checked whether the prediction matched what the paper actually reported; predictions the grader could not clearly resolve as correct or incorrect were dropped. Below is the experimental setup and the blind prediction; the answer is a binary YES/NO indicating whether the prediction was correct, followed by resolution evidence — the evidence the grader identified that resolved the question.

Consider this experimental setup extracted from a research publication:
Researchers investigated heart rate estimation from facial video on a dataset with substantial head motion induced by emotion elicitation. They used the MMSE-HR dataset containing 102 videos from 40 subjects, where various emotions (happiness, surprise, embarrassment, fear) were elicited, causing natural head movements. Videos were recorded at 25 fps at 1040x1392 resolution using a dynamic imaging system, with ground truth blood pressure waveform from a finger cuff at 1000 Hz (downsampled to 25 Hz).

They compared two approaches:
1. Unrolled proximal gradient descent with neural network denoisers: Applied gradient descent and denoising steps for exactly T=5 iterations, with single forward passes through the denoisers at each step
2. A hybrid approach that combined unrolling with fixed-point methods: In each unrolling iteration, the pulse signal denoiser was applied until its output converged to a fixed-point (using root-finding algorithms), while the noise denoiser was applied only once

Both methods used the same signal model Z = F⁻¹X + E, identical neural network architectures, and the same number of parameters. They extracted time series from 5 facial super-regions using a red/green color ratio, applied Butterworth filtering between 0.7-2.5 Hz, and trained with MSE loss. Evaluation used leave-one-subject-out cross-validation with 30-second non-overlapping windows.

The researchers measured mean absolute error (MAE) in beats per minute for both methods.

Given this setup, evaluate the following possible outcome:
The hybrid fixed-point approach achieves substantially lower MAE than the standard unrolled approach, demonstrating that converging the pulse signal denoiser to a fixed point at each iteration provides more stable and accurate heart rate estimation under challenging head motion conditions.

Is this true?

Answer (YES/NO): NO